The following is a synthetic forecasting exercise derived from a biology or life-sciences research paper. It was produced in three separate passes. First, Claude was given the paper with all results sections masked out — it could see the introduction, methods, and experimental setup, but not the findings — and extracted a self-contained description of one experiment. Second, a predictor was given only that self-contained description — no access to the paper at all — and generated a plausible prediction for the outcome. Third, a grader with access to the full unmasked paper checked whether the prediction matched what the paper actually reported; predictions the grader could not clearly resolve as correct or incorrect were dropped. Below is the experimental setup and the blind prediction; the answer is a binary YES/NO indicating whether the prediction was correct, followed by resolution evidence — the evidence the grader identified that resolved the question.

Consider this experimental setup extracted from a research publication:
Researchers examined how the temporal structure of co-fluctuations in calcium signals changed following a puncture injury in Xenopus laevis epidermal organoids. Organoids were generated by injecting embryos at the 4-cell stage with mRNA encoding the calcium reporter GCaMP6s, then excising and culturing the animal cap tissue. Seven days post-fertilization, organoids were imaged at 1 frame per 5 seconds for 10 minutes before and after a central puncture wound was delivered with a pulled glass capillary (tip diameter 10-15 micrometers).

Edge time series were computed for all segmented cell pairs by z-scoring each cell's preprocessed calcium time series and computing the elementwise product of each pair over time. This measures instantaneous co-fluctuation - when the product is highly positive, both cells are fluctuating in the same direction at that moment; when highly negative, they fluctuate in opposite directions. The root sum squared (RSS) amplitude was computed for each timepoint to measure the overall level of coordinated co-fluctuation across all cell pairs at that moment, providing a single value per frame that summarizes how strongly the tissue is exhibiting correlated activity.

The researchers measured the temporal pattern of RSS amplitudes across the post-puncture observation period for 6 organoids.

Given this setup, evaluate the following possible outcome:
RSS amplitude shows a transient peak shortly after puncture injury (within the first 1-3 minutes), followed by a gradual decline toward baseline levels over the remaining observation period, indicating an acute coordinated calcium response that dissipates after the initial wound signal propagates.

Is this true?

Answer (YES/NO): NO